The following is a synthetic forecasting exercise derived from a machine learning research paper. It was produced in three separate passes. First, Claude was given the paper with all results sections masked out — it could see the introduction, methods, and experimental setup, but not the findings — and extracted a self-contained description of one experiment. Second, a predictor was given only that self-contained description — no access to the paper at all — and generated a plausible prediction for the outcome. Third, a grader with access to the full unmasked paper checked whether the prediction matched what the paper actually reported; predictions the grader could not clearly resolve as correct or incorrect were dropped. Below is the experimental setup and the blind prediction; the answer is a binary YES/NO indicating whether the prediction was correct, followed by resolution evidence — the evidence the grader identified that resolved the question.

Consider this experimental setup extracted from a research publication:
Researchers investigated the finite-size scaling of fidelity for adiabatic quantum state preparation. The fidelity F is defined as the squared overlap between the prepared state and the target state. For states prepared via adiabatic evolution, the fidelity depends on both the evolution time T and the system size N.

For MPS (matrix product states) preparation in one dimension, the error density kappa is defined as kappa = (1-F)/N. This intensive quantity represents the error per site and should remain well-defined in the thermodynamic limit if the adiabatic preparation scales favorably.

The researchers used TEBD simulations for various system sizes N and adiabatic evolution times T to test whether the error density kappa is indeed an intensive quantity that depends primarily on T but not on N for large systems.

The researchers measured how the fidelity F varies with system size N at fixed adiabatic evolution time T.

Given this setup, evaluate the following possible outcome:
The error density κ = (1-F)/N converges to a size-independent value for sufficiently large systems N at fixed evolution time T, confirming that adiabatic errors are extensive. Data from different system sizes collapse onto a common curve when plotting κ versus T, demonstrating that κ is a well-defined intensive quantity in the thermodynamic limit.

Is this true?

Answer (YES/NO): YES